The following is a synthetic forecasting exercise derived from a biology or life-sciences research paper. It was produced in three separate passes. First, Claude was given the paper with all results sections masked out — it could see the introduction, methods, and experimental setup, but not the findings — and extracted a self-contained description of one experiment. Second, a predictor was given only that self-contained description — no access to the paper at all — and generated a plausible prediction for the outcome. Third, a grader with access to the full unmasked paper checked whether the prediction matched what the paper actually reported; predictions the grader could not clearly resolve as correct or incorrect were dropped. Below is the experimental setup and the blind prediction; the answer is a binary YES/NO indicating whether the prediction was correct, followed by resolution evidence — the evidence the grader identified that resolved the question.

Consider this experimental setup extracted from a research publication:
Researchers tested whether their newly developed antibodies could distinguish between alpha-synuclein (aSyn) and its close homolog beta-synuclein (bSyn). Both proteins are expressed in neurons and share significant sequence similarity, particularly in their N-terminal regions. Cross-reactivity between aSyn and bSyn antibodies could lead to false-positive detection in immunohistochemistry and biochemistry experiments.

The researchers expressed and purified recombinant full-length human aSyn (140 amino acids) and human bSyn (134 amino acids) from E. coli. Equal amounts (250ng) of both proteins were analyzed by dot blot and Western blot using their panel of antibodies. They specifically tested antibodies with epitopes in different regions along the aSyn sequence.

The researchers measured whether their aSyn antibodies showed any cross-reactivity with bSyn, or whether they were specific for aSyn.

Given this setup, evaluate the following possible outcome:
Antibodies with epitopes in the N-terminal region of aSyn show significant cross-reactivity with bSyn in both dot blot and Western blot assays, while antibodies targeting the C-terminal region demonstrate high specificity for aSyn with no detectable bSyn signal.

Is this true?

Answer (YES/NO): NO